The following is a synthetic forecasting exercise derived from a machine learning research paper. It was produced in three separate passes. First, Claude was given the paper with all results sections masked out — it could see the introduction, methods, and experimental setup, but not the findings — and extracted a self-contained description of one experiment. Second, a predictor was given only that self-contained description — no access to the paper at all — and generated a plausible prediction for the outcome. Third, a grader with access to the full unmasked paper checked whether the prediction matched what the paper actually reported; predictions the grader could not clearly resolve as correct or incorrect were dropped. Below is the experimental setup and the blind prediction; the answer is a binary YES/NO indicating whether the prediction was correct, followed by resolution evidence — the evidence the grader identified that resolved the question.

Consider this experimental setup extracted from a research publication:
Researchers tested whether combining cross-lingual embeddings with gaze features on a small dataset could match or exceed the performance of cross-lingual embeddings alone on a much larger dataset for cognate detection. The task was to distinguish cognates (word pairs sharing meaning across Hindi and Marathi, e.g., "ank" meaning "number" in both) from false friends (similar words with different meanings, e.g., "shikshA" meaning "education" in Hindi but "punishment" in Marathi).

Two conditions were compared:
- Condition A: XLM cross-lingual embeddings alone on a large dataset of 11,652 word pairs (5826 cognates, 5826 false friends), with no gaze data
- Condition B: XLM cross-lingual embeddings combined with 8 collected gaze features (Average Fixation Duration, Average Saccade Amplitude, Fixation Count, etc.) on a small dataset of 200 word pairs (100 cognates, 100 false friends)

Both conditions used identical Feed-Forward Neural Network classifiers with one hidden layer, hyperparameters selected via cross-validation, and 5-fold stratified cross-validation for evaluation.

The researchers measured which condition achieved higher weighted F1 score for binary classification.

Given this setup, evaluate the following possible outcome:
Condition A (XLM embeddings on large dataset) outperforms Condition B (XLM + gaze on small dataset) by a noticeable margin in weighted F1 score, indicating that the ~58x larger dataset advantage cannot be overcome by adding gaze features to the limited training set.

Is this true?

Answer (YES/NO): NO